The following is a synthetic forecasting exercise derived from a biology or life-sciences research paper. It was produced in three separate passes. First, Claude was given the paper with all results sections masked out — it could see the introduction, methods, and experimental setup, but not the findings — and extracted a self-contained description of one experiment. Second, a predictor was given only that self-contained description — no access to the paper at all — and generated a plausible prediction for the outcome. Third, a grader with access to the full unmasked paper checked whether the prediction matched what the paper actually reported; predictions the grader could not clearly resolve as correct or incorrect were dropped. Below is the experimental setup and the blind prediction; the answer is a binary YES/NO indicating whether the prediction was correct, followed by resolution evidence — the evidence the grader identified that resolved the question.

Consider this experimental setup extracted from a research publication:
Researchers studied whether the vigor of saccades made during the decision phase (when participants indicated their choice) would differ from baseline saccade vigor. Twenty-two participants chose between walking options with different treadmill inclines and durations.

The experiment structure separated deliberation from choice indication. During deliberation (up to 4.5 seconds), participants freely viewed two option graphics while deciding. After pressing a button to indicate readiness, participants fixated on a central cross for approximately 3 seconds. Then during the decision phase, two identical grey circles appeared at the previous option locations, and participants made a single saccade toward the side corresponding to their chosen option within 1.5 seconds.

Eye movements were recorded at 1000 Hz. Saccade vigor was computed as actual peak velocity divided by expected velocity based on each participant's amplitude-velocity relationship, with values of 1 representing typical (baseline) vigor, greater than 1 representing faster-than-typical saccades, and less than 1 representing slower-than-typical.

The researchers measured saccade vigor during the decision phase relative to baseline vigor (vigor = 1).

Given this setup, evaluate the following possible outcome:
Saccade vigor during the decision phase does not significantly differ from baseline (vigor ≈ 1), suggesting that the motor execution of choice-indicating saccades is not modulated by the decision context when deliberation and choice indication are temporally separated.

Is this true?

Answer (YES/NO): YES